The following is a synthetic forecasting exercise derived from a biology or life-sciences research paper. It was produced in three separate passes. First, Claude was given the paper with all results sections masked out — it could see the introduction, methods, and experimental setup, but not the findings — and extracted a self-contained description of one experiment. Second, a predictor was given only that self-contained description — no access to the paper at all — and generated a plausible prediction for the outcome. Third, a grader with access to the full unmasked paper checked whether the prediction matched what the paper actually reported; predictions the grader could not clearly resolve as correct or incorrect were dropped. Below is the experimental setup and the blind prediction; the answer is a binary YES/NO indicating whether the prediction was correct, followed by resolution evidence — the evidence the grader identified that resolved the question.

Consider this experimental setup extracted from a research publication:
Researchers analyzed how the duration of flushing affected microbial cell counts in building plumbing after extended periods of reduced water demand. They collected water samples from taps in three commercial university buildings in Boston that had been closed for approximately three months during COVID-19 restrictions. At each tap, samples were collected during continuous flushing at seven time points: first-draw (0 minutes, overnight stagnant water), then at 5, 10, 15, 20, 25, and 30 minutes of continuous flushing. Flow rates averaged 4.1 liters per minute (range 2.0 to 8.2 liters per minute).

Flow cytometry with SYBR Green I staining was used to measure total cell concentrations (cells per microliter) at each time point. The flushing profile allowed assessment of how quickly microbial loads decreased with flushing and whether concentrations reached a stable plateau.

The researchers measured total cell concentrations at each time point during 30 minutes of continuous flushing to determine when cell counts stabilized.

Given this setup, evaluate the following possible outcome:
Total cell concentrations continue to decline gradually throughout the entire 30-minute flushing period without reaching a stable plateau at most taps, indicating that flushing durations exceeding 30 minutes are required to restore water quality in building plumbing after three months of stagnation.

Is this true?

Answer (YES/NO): NO